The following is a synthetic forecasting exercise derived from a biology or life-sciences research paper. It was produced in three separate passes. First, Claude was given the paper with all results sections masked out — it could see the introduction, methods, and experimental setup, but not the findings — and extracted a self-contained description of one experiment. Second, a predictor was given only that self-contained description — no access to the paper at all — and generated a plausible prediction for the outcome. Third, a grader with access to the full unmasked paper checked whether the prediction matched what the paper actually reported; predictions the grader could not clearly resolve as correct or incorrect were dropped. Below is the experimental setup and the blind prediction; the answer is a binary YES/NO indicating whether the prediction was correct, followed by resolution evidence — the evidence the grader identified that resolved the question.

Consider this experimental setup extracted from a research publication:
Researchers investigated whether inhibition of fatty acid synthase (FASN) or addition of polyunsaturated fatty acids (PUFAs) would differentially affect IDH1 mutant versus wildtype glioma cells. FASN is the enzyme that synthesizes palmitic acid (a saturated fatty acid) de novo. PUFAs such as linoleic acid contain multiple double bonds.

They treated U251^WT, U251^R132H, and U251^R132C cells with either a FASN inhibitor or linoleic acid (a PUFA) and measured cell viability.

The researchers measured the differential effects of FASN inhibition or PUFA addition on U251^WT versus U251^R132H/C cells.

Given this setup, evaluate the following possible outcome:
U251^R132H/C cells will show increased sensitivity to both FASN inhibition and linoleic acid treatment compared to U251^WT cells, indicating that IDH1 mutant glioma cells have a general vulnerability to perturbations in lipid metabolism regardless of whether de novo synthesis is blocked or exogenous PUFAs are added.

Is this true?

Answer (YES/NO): NO